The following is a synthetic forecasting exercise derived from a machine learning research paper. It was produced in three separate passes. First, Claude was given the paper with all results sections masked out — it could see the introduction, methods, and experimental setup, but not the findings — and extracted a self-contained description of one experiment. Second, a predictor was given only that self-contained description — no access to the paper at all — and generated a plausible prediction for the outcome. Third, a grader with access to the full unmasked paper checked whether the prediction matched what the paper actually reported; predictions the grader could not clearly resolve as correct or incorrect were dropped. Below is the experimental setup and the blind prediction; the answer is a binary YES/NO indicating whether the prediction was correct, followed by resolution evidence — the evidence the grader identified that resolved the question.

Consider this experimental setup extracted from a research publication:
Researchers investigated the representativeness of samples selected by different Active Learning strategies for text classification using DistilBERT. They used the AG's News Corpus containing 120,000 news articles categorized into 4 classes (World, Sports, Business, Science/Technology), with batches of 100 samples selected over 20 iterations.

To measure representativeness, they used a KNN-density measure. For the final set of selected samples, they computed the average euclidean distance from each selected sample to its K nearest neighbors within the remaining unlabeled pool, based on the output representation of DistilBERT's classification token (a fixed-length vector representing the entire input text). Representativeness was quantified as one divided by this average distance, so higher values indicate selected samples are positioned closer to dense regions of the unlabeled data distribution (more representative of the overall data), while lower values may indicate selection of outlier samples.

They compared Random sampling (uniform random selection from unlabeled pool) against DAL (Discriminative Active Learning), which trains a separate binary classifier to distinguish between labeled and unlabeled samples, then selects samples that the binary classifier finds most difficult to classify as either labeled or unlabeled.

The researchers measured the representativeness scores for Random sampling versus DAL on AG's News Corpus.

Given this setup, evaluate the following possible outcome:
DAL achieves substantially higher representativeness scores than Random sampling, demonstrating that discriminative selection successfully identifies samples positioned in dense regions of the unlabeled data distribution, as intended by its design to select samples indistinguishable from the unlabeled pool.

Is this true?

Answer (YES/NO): NO